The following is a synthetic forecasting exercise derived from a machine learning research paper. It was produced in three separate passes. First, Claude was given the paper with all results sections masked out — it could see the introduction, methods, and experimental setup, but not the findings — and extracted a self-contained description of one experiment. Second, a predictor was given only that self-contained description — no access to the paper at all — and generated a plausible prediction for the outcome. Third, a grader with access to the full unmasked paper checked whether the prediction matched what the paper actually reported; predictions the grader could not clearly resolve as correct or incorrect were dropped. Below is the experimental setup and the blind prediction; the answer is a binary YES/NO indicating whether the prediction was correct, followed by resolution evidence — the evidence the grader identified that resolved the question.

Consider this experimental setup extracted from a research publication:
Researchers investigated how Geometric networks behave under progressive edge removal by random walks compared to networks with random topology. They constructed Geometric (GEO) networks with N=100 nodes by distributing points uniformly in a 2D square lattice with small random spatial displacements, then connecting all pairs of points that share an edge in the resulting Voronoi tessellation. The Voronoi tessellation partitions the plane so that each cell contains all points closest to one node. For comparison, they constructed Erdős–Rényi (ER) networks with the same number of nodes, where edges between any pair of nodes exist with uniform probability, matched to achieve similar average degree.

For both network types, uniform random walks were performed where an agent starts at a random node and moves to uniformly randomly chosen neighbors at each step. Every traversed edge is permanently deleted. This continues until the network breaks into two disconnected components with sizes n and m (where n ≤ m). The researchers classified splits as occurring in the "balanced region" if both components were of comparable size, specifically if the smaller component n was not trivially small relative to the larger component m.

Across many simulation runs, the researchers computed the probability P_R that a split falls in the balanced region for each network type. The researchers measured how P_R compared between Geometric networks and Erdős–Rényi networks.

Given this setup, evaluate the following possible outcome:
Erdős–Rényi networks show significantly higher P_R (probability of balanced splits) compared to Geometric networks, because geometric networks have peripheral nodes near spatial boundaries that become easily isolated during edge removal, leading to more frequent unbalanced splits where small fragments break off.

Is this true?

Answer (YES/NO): NO